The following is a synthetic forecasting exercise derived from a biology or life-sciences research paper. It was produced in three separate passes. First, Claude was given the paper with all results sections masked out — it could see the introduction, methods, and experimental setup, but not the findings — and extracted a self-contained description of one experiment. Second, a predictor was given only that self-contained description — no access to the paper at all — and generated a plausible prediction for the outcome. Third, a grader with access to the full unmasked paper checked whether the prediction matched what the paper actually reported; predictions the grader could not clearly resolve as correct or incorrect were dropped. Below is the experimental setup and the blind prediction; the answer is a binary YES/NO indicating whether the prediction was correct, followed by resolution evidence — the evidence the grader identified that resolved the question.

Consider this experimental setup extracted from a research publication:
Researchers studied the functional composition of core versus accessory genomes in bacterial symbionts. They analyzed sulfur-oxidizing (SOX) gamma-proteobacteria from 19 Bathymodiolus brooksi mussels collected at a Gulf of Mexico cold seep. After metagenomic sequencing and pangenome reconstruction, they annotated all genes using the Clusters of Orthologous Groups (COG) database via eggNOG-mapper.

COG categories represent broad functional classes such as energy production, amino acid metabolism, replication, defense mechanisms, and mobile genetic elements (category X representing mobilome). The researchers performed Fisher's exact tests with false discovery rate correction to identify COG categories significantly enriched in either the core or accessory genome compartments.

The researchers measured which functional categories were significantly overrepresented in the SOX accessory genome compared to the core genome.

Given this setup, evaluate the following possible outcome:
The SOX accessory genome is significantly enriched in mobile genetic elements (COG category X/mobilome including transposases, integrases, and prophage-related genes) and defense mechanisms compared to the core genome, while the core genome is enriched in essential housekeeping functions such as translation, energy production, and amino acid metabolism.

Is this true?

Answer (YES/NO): YES